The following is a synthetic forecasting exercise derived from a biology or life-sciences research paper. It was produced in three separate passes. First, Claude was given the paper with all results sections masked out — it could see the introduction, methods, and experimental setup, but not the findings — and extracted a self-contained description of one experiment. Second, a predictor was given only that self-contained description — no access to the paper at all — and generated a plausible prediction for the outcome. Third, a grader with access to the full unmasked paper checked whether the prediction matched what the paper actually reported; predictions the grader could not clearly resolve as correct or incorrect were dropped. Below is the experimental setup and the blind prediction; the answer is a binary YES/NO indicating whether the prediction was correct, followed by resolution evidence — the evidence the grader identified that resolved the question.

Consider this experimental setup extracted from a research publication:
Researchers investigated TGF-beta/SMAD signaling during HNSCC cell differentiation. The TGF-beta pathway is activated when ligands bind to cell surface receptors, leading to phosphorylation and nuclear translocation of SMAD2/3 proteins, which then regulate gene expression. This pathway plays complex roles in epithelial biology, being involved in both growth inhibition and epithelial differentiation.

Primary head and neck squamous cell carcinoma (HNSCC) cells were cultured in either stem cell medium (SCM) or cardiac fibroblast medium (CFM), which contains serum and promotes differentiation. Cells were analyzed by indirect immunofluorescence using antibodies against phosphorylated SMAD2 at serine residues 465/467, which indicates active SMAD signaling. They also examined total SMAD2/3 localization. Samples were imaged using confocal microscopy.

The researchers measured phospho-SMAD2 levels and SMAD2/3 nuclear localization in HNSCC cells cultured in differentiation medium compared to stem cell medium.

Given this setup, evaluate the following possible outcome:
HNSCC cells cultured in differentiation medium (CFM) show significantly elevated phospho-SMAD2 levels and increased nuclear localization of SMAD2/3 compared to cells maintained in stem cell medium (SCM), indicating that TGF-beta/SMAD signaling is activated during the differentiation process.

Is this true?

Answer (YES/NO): YES